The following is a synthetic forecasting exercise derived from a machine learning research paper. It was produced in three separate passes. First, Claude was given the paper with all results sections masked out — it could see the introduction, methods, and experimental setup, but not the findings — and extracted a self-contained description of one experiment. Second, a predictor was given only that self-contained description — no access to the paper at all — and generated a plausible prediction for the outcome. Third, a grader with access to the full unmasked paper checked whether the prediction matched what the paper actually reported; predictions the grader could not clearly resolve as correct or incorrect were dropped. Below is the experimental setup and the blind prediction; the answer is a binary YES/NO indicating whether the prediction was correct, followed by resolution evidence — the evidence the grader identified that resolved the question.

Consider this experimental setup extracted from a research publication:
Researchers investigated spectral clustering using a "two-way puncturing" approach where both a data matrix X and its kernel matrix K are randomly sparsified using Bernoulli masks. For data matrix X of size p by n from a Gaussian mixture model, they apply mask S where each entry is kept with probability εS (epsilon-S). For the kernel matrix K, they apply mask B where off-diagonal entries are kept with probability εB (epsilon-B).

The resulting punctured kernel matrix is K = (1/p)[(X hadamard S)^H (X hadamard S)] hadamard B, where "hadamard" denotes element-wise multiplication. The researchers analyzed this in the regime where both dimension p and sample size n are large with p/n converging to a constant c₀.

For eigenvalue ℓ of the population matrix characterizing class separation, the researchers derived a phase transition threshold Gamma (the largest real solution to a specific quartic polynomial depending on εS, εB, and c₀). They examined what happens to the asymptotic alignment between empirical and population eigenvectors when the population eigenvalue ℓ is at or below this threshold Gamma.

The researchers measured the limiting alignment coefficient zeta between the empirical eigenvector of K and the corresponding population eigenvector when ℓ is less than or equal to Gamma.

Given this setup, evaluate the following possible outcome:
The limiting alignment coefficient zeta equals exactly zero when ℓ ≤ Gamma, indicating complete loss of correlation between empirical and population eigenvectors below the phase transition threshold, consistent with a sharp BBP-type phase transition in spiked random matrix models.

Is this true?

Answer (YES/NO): YES